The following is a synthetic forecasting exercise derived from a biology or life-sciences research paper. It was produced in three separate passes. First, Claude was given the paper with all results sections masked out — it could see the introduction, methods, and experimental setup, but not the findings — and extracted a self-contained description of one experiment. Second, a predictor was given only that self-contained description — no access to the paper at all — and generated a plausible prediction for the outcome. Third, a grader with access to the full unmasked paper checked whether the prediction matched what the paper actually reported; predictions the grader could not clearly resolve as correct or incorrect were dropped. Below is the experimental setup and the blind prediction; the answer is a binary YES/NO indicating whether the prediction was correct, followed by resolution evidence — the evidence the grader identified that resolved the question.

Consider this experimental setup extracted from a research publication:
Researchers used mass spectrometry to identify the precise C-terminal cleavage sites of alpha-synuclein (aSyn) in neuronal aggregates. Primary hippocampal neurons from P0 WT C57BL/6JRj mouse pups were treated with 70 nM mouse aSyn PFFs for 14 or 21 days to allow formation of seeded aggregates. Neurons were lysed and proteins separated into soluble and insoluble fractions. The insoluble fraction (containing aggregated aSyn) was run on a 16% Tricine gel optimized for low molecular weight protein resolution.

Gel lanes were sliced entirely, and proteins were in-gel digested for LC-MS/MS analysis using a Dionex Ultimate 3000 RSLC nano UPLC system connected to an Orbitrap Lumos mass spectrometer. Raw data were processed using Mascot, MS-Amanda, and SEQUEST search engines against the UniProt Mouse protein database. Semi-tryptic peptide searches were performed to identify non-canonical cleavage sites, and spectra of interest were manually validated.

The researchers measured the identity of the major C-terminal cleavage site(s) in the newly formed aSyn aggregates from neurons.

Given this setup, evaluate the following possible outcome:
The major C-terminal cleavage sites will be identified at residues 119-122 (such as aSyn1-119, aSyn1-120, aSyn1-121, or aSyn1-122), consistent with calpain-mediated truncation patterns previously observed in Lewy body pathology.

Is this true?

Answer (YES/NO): NO